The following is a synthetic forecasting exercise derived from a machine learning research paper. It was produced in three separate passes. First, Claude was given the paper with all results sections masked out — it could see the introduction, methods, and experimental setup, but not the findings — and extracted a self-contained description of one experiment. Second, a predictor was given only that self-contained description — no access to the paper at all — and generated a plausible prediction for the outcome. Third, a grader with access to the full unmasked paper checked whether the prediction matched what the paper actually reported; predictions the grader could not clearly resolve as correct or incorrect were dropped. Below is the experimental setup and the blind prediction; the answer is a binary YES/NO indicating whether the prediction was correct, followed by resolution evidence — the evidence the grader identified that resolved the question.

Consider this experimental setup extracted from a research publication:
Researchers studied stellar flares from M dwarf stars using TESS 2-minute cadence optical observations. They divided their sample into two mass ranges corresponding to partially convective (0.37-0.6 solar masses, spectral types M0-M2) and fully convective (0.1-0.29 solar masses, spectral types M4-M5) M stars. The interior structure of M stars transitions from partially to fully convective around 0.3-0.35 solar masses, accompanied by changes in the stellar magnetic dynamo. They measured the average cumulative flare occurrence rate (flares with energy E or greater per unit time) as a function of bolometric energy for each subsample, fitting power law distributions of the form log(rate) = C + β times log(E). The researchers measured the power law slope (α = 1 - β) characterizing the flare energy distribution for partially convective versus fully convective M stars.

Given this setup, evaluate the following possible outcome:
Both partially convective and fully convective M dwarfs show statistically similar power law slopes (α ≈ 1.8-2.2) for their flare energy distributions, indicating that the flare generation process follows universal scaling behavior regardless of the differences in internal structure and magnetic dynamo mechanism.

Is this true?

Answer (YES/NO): YES